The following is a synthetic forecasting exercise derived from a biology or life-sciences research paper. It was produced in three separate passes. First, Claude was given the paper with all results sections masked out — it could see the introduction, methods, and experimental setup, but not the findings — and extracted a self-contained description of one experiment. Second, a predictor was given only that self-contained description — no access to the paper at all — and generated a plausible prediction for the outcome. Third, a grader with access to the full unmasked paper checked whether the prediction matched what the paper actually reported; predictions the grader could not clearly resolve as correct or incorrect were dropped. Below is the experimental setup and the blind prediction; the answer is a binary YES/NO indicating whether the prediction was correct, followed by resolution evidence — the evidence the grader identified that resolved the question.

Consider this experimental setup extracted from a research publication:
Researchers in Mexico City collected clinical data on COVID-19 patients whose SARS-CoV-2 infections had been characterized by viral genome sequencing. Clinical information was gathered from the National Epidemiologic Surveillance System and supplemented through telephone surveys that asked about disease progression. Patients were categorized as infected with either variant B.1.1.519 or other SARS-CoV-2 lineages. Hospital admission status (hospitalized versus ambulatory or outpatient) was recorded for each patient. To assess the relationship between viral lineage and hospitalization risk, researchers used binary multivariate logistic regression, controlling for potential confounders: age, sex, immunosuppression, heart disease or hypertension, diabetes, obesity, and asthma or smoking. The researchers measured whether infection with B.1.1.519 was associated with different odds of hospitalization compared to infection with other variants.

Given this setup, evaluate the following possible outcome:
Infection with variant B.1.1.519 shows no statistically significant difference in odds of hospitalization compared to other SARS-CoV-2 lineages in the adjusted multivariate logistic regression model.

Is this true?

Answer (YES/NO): NO